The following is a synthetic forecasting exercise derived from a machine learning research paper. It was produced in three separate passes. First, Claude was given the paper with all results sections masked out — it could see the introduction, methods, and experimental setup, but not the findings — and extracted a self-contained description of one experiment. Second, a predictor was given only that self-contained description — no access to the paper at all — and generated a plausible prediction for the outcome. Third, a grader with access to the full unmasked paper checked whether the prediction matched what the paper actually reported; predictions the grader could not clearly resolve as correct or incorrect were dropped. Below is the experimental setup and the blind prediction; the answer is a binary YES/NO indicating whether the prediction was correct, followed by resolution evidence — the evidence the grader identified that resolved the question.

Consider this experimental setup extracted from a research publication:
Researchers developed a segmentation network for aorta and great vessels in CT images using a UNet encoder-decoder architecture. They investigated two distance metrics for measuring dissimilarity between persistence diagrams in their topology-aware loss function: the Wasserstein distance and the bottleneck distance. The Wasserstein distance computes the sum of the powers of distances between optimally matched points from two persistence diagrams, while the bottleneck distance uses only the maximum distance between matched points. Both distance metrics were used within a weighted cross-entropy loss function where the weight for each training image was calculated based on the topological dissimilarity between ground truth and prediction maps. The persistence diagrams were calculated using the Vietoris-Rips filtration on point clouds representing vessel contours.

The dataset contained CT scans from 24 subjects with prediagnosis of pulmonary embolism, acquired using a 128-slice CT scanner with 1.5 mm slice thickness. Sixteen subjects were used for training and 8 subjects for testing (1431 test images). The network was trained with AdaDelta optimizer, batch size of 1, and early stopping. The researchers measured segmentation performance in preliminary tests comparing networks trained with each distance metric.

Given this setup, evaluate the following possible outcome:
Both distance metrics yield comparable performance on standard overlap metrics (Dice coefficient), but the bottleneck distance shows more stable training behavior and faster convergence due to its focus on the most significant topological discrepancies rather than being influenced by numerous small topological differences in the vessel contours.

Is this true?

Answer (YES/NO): NO